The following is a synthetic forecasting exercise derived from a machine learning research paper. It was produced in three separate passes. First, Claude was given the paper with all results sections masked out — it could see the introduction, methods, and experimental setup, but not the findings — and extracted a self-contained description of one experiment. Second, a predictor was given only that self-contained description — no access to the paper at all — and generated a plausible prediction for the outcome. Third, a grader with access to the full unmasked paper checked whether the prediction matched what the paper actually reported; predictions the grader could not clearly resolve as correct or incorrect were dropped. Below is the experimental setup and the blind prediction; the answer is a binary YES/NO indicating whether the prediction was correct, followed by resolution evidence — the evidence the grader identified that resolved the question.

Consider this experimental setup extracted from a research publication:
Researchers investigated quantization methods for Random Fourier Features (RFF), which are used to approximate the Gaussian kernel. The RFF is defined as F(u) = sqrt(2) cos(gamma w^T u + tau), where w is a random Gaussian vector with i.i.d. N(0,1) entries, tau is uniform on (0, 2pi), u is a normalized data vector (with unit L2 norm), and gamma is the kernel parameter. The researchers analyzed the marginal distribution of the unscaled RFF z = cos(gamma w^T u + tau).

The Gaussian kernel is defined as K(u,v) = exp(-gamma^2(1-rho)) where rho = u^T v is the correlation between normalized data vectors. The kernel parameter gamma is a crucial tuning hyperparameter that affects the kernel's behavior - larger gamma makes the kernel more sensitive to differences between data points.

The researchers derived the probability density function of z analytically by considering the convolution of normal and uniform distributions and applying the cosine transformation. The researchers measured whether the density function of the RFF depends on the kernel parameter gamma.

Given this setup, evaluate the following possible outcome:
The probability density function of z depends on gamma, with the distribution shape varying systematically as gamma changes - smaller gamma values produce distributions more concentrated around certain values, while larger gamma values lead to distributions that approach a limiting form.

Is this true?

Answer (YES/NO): NO